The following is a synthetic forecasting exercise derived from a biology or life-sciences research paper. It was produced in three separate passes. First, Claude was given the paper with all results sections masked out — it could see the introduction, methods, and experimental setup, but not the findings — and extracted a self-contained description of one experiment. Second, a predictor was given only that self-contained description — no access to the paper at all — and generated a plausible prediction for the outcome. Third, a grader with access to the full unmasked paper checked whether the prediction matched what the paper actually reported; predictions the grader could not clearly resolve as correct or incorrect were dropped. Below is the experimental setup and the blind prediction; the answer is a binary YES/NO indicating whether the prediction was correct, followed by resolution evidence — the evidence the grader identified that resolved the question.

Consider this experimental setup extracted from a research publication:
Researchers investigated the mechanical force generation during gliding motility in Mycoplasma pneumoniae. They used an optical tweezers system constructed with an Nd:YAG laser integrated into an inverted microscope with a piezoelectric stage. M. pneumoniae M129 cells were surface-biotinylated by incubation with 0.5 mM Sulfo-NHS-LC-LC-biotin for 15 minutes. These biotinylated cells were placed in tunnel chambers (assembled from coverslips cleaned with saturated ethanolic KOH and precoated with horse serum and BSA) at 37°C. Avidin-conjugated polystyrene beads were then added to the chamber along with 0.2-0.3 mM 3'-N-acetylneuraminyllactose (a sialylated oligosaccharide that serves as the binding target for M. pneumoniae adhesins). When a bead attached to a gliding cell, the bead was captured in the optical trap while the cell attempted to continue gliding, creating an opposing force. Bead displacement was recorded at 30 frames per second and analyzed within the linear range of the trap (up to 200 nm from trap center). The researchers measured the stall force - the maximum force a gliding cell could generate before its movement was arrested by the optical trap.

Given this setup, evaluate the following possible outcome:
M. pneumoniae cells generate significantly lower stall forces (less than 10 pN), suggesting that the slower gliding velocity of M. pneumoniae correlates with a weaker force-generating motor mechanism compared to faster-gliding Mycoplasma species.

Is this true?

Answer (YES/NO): NO